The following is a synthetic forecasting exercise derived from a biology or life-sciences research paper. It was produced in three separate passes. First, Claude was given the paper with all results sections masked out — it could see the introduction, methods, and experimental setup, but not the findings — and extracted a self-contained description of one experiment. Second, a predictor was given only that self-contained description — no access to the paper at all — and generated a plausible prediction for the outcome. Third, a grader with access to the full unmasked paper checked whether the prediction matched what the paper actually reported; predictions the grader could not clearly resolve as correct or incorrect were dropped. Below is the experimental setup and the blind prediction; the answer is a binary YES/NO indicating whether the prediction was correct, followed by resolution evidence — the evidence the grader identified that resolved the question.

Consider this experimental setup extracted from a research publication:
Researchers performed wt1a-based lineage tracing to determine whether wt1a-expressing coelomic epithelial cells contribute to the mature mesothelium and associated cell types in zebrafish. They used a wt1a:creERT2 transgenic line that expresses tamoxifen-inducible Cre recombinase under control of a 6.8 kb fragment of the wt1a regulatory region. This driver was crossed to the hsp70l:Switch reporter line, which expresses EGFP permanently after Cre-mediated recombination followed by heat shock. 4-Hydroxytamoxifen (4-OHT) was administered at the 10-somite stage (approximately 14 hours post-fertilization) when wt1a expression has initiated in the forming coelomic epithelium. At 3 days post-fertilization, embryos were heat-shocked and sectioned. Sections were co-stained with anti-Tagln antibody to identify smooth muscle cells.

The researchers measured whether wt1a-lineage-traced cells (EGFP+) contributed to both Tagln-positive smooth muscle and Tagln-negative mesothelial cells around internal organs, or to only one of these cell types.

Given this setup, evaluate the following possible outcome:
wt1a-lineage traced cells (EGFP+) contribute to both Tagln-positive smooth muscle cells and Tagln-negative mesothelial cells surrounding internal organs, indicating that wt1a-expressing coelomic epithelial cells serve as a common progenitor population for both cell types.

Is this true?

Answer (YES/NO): YES